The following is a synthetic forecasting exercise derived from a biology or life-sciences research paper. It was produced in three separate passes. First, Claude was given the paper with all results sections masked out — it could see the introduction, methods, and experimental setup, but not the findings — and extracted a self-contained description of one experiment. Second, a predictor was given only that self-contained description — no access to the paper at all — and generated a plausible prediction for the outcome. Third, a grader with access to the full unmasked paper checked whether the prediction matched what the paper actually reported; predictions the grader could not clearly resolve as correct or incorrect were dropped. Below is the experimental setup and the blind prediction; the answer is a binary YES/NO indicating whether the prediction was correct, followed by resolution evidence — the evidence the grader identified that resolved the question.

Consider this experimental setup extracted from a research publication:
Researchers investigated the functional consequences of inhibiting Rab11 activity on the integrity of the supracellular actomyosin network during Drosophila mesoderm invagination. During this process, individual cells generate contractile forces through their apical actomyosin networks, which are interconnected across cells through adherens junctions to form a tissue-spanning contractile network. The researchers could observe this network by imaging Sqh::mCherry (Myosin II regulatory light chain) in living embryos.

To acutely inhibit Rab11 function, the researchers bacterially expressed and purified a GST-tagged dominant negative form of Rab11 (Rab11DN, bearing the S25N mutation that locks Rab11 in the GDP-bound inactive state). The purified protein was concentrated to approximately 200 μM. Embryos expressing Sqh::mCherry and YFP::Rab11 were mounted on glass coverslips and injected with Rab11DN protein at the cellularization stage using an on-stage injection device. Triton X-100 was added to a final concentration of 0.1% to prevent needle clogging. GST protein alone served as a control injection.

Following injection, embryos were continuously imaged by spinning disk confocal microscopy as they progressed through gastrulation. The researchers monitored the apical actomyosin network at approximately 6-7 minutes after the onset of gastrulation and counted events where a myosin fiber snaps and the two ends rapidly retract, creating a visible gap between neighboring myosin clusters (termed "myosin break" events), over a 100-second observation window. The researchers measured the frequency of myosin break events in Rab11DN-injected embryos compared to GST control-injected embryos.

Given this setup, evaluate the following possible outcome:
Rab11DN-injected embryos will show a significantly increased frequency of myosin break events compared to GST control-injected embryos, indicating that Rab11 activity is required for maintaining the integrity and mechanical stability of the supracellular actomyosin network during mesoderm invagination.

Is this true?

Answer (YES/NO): YES